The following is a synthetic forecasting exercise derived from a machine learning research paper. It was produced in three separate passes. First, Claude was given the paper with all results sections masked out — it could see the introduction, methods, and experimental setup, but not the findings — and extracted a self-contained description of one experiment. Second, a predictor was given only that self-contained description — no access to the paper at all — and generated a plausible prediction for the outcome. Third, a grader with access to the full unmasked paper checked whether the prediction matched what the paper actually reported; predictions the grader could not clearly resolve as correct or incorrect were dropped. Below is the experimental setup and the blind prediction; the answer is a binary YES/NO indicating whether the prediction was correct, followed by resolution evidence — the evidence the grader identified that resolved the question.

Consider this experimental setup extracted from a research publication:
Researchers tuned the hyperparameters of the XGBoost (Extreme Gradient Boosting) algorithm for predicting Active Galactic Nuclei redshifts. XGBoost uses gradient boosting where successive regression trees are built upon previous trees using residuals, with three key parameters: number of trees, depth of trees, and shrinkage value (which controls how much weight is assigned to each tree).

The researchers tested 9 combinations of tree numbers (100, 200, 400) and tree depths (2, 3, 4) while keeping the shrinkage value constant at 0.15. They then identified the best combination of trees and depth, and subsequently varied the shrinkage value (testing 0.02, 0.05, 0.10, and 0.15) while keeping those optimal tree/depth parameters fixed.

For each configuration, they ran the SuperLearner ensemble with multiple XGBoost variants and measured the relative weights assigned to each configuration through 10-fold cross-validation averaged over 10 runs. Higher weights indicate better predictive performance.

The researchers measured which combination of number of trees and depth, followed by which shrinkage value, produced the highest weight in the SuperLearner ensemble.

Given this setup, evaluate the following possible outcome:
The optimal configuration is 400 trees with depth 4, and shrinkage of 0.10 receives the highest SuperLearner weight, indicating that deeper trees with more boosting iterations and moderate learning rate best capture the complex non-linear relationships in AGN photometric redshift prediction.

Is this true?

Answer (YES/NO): NO